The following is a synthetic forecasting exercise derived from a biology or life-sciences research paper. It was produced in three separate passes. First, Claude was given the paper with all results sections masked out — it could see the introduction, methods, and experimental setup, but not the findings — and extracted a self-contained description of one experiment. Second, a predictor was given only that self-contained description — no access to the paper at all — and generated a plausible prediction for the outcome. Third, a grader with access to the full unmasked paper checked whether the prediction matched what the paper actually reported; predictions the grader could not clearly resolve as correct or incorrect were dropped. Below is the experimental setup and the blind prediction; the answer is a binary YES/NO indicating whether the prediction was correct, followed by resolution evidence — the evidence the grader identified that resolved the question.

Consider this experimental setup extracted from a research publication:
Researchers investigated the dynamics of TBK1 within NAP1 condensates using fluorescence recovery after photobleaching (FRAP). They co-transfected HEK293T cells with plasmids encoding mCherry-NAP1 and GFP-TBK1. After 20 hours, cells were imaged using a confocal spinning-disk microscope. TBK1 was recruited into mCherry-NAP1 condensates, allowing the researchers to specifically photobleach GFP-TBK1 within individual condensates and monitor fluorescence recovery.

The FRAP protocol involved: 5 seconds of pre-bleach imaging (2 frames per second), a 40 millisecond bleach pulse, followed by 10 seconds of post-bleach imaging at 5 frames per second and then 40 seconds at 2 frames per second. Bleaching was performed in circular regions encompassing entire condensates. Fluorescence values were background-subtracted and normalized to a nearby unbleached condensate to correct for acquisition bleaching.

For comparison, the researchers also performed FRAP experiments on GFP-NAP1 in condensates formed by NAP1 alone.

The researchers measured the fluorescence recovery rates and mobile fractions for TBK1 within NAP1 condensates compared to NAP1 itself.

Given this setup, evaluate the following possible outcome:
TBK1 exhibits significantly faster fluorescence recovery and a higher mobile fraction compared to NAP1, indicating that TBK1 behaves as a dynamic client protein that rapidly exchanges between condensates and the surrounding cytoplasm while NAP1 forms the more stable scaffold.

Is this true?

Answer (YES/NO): YES